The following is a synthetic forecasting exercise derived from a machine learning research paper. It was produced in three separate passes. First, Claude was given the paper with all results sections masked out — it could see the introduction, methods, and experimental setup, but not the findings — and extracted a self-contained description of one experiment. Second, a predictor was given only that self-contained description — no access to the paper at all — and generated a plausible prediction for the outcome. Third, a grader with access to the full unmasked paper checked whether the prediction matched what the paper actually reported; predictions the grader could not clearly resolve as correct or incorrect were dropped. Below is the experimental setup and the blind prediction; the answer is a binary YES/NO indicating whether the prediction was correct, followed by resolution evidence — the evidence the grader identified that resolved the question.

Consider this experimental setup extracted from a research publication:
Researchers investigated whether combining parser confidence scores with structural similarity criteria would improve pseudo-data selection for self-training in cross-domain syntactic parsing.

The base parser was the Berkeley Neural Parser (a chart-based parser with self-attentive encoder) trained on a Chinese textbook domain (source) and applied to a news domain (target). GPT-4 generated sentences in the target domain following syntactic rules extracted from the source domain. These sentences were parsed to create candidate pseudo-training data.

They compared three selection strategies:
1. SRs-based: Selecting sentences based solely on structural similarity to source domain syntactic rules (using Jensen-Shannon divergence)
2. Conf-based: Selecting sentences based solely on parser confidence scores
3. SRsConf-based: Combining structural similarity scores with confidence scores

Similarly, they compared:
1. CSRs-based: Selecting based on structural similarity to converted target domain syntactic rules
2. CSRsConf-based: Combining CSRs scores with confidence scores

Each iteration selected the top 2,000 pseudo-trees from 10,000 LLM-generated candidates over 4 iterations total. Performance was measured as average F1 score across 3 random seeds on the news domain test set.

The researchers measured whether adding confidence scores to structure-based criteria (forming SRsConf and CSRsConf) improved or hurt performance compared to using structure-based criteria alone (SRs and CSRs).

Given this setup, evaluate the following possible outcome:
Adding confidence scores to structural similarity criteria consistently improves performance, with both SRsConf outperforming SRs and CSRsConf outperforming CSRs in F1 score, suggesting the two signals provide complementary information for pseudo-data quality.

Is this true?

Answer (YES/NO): NO